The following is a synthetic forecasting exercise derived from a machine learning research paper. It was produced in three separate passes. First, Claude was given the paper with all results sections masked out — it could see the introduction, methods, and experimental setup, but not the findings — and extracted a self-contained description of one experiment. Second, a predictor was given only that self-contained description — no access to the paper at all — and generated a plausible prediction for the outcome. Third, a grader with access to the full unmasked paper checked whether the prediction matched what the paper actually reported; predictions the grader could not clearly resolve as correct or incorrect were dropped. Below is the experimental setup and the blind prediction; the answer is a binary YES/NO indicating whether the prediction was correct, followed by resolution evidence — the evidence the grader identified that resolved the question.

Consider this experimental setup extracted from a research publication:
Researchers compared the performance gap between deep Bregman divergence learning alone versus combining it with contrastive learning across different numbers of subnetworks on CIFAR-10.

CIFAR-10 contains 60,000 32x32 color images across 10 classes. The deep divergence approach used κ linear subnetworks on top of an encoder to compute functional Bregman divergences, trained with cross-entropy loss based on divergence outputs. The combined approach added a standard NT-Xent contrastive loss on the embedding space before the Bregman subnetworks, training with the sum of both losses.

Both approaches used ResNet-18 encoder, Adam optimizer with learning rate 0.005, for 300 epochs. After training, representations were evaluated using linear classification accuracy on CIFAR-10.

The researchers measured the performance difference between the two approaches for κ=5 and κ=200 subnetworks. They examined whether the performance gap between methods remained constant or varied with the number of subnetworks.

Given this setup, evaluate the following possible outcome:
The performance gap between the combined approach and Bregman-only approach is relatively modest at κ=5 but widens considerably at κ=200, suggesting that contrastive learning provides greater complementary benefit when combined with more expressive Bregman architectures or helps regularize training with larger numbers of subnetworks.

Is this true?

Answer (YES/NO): NO